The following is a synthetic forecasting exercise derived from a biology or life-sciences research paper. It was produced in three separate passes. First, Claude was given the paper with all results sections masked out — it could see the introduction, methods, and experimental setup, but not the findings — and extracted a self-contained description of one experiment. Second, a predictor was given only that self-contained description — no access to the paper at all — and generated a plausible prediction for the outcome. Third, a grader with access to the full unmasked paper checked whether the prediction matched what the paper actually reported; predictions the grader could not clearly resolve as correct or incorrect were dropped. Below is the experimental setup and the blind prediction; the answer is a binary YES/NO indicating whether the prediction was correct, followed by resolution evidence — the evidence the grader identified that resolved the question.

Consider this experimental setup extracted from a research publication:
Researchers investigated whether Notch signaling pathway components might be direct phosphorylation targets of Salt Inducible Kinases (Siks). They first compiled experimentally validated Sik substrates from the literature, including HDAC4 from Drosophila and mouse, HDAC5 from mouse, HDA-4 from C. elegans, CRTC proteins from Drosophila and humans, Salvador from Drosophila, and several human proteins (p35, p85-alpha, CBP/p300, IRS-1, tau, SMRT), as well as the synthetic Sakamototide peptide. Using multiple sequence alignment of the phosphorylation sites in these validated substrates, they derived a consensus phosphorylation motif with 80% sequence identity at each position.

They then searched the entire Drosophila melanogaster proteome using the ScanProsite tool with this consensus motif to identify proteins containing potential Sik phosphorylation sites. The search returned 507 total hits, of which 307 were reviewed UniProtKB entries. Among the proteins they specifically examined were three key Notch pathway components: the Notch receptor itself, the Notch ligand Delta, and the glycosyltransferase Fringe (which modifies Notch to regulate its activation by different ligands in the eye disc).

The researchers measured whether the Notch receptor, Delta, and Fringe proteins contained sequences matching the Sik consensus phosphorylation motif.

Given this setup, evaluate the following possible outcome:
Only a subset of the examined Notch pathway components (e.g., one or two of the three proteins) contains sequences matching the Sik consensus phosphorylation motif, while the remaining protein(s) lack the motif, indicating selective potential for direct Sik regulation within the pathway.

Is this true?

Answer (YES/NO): NO